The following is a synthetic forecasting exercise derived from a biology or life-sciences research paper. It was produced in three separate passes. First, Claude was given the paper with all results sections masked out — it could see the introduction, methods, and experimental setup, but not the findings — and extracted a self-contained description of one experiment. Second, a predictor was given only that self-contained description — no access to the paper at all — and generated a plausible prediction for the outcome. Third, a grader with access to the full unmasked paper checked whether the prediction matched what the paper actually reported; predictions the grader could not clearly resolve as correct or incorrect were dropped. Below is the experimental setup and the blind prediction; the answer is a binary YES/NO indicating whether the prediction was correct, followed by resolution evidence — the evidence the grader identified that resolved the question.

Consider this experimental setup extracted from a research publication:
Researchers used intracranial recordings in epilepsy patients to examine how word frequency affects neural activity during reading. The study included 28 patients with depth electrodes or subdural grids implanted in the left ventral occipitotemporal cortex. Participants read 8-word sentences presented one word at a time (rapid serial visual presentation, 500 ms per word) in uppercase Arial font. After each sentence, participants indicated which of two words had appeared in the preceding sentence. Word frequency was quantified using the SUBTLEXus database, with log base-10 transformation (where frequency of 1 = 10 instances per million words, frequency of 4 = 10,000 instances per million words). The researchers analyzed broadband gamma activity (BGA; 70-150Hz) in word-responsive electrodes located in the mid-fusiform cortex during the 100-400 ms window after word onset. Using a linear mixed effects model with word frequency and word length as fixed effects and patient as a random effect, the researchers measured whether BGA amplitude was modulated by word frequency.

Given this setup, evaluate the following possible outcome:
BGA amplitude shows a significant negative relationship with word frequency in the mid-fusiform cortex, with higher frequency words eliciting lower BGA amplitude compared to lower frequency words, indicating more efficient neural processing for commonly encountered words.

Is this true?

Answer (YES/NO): YES